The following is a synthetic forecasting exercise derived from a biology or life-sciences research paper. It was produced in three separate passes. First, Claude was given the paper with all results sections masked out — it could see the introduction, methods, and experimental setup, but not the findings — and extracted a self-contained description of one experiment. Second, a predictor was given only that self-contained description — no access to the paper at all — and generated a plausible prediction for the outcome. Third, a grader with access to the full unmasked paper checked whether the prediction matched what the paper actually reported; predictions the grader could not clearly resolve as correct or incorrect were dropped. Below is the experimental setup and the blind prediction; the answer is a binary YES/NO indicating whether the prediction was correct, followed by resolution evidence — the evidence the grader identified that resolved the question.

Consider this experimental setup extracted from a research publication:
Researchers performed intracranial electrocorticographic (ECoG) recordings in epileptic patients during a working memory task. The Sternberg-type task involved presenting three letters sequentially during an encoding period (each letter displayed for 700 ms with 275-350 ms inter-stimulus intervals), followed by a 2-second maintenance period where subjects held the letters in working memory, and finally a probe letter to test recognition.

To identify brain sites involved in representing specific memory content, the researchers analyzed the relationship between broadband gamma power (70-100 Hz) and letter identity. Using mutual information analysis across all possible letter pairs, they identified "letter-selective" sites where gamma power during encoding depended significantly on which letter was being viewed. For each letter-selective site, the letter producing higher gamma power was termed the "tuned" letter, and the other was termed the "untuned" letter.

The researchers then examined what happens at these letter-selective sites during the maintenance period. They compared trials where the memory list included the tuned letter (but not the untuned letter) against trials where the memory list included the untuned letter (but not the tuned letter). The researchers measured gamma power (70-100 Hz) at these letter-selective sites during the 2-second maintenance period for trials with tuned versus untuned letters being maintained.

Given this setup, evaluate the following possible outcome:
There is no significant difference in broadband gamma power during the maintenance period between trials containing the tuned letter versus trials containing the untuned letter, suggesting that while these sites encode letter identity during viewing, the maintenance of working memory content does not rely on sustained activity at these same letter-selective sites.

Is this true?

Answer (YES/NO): YES